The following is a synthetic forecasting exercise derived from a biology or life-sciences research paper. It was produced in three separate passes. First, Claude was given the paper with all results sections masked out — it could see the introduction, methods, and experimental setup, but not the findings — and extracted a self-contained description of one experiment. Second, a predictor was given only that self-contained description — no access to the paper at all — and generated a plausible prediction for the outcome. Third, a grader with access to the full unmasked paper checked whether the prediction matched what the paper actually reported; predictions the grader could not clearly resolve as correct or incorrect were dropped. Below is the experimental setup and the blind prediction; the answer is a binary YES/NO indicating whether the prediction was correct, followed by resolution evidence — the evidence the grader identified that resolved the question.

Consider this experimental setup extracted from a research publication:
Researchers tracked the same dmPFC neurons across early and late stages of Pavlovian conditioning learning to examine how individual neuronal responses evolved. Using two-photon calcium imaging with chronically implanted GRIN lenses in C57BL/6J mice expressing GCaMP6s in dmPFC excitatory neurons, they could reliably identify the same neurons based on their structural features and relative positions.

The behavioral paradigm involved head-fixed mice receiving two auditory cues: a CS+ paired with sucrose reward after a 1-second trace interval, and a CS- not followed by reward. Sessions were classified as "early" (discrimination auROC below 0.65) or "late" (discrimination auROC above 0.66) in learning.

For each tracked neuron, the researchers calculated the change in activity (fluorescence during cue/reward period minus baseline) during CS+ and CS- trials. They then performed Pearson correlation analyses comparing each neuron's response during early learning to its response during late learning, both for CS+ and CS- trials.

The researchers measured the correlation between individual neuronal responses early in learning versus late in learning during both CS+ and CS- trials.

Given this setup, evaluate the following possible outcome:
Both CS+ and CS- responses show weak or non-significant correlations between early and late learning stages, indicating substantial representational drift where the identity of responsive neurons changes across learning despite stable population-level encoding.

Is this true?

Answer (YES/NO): NO